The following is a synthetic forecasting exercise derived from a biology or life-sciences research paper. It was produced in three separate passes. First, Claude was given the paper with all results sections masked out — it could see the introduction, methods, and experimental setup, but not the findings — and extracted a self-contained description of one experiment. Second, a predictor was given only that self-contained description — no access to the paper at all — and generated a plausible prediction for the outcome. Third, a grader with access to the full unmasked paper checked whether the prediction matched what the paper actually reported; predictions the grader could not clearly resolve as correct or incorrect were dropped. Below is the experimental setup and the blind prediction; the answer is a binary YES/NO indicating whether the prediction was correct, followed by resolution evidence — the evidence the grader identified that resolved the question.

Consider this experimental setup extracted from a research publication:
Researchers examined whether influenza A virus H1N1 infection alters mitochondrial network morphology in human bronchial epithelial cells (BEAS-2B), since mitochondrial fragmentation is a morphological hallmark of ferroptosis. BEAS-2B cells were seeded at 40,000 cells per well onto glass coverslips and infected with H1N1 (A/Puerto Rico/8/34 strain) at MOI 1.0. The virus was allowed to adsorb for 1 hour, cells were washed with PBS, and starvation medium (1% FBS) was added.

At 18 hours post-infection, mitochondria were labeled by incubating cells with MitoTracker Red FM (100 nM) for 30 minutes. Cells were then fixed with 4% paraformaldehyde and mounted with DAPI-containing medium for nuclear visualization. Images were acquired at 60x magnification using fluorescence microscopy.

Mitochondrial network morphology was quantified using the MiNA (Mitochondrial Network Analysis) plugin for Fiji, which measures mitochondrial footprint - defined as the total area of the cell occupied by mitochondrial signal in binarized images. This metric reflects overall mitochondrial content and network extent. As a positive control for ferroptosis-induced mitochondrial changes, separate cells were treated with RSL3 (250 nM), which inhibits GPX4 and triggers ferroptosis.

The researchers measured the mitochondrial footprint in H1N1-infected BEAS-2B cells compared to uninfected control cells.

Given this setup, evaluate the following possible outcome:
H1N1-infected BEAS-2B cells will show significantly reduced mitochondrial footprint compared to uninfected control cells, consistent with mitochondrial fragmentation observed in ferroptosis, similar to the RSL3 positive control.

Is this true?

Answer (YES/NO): YES